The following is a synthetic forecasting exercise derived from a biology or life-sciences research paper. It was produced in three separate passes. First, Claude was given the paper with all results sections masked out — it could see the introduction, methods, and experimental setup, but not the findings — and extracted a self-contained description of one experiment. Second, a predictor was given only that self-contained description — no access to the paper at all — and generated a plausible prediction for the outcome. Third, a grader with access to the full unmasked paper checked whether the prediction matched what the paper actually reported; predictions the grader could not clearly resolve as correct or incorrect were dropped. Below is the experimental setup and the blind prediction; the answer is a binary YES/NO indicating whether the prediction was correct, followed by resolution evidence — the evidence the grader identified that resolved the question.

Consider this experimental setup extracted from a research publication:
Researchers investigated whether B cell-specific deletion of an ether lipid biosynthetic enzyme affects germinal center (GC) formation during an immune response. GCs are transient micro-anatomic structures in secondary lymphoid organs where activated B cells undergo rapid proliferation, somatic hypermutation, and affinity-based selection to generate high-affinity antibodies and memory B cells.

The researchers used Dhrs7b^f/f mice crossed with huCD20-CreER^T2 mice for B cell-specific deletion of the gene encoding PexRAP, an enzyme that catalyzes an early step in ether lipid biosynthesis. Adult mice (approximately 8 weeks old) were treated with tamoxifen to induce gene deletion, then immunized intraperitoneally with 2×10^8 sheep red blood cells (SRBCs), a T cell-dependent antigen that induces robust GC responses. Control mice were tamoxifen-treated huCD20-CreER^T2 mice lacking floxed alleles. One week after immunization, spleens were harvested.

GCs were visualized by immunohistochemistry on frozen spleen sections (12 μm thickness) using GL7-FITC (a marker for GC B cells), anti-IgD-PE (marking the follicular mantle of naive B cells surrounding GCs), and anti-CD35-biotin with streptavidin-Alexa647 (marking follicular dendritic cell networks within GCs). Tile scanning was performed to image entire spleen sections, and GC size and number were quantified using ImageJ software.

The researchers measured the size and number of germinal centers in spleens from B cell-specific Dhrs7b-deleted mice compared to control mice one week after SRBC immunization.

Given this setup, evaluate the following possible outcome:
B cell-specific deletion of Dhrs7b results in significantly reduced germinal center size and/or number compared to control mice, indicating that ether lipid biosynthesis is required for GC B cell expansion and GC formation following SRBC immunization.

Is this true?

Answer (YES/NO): YES